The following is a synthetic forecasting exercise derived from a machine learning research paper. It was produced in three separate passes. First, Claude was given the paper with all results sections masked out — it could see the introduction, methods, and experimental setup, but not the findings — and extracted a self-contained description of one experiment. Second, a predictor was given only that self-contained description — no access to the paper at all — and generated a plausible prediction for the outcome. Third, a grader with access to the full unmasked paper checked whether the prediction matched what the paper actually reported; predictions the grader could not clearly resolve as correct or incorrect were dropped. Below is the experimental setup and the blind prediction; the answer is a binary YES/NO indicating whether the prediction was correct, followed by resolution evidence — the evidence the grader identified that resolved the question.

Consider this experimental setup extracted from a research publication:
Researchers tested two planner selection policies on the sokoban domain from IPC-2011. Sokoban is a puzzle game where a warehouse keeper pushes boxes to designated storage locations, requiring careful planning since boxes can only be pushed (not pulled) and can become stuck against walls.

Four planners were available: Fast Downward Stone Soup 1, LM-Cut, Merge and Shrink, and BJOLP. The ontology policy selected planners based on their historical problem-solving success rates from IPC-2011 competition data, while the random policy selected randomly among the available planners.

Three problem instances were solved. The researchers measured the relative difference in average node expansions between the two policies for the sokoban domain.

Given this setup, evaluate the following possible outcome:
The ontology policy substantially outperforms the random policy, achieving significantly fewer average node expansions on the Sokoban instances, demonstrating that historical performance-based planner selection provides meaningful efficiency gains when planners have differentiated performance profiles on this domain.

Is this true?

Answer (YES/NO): YES